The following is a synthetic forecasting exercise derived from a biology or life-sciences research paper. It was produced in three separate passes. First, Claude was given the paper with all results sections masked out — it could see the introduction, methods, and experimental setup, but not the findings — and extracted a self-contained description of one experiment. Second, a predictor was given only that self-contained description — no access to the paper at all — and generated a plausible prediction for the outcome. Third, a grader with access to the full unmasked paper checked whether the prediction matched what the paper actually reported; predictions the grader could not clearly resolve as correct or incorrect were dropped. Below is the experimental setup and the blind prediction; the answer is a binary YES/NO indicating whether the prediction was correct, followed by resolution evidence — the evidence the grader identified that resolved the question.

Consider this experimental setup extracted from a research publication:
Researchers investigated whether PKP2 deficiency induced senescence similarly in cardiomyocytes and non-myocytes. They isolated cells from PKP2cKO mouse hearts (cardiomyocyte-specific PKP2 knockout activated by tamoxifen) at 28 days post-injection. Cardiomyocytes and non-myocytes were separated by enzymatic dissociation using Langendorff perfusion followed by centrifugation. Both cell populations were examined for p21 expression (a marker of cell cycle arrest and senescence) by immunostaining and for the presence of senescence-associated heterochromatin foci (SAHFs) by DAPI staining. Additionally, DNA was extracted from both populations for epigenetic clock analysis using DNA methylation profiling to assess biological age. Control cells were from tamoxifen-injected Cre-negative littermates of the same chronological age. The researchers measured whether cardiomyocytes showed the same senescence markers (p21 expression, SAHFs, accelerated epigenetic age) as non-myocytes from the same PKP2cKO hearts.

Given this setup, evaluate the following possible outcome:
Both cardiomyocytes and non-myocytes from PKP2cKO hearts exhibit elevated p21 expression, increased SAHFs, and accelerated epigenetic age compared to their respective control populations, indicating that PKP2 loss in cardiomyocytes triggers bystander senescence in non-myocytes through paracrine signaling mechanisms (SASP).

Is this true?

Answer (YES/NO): NO